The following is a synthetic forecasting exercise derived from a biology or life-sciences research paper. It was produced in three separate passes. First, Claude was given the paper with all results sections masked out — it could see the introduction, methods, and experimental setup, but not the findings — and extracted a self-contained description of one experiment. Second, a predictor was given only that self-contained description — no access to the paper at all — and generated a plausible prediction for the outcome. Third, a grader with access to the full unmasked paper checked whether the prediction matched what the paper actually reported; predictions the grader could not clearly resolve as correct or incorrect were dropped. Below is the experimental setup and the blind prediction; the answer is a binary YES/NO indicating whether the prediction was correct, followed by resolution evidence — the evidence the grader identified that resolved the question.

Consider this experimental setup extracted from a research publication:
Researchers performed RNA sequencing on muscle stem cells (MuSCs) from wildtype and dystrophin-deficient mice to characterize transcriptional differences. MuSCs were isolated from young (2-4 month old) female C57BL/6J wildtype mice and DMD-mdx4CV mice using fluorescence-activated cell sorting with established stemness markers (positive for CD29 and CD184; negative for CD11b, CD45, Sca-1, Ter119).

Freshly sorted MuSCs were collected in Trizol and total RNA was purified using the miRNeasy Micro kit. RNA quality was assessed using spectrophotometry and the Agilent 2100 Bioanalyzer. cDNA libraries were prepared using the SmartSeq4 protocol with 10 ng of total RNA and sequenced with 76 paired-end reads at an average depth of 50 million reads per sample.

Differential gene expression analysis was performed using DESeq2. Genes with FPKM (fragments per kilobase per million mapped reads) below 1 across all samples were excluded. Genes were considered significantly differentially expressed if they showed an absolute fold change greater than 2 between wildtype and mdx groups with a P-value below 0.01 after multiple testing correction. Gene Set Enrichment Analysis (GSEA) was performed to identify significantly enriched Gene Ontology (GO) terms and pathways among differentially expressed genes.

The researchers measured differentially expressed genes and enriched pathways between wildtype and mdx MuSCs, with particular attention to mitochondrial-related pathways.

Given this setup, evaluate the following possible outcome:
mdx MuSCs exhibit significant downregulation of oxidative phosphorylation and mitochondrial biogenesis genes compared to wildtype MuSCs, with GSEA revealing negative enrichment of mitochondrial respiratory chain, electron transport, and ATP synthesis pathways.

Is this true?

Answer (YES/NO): NO